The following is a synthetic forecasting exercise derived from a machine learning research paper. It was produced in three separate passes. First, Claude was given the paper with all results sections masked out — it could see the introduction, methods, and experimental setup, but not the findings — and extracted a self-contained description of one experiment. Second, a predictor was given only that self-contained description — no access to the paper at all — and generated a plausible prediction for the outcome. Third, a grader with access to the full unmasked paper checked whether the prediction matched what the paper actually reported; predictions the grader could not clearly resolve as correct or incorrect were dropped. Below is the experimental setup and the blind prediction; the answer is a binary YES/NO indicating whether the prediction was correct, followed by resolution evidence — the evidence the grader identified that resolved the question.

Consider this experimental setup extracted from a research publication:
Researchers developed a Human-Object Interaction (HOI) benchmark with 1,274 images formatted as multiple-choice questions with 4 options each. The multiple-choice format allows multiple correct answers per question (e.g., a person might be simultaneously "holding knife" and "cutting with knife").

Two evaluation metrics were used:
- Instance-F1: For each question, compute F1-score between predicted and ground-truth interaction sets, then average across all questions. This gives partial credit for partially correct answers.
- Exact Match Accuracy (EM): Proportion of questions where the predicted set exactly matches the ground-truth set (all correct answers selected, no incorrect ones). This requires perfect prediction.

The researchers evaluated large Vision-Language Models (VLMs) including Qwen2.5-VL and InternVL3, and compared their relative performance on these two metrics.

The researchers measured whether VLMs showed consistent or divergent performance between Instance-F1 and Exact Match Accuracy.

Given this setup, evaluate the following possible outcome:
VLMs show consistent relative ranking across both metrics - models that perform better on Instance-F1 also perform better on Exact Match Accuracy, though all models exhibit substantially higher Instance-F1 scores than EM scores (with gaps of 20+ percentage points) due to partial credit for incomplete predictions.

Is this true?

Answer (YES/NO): NO